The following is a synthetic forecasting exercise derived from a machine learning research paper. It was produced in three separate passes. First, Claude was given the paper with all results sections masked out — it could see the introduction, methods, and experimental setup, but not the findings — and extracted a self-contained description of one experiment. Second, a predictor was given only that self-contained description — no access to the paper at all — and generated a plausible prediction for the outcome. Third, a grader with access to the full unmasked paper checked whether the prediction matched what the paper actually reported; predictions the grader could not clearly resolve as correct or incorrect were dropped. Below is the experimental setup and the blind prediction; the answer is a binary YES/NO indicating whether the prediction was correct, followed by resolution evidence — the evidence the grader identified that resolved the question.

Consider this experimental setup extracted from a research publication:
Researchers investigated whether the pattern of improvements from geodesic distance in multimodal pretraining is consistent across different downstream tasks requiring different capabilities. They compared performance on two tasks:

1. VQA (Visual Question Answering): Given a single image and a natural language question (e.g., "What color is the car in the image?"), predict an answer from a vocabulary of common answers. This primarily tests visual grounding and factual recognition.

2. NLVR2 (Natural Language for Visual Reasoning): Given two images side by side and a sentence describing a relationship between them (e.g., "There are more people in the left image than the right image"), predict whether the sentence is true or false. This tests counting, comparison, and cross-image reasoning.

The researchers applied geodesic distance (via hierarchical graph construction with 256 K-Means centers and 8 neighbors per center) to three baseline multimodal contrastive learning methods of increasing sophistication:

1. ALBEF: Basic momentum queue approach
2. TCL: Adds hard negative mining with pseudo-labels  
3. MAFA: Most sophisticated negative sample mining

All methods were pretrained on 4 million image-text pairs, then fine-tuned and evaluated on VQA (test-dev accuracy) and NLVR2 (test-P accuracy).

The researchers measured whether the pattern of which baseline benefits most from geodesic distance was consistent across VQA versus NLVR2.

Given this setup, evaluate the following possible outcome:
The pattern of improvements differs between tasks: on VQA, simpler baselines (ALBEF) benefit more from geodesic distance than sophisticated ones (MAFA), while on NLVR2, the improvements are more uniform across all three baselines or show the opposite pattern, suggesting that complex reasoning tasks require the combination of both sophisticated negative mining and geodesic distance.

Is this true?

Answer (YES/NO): YES